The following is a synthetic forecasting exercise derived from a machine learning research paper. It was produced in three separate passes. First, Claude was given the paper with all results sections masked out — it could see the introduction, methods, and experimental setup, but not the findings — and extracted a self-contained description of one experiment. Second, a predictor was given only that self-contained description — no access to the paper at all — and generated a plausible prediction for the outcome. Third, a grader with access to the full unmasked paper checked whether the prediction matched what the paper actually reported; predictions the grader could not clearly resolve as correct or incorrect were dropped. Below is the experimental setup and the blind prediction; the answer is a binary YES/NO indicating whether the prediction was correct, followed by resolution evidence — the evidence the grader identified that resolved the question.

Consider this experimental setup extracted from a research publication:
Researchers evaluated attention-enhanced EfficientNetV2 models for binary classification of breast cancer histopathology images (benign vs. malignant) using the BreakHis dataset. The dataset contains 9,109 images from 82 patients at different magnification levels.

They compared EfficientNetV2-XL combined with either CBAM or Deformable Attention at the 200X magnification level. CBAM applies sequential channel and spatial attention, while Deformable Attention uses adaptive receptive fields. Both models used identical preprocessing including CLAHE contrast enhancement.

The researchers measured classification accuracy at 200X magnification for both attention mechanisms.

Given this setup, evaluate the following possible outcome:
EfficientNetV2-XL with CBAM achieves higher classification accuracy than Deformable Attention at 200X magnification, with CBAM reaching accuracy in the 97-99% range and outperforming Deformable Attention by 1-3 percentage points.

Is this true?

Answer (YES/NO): NO